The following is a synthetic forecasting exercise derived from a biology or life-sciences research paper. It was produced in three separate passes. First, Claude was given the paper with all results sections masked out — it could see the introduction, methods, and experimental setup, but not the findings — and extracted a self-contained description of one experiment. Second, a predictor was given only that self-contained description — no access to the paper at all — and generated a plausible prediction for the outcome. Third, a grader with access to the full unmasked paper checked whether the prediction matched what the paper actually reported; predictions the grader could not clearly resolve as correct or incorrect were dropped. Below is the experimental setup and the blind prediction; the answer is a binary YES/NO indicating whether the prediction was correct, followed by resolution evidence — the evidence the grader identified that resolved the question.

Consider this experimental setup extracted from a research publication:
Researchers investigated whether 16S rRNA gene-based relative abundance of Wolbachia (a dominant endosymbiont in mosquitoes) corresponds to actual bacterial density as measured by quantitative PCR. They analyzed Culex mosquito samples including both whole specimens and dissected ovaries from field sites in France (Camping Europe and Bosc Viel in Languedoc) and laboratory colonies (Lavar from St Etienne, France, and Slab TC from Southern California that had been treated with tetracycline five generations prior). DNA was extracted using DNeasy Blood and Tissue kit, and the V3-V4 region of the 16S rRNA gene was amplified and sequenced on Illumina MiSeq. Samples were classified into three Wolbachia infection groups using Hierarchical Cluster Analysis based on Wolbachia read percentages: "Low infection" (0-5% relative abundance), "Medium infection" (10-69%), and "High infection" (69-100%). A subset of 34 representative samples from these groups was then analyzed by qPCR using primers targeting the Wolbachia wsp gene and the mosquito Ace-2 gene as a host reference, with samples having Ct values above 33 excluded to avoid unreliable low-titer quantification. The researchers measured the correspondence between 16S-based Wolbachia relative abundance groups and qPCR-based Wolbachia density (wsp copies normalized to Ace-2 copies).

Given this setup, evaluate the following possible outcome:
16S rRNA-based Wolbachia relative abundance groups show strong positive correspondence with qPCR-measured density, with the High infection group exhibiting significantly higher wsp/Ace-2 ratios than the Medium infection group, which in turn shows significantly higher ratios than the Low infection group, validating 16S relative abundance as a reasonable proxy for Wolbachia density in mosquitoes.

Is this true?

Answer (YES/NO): NO